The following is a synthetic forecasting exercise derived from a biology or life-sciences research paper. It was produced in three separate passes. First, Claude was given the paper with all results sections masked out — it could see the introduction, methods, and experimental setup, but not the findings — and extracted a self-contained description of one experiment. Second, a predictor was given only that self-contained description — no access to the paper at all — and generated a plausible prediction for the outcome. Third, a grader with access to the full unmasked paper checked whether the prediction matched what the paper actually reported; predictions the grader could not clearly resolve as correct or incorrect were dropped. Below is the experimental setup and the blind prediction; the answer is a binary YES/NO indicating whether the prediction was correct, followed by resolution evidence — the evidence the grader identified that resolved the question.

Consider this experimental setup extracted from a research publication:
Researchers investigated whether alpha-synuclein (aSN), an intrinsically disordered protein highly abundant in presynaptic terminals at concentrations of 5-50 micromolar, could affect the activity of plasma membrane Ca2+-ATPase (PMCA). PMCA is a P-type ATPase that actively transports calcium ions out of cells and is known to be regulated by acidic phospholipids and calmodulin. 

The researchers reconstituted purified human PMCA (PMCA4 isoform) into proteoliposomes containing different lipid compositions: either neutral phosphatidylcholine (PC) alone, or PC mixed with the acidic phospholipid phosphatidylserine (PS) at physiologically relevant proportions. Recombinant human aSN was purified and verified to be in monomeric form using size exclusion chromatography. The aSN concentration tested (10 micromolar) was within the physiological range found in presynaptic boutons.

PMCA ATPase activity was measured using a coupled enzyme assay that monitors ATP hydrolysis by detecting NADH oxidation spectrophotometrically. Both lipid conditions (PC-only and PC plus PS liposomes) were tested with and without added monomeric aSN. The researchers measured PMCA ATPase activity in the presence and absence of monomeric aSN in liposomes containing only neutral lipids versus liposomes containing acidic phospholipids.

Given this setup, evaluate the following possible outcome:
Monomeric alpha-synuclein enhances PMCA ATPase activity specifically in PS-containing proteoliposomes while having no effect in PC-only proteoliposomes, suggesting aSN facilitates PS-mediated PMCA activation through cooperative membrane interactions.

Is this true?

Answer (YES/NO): YES